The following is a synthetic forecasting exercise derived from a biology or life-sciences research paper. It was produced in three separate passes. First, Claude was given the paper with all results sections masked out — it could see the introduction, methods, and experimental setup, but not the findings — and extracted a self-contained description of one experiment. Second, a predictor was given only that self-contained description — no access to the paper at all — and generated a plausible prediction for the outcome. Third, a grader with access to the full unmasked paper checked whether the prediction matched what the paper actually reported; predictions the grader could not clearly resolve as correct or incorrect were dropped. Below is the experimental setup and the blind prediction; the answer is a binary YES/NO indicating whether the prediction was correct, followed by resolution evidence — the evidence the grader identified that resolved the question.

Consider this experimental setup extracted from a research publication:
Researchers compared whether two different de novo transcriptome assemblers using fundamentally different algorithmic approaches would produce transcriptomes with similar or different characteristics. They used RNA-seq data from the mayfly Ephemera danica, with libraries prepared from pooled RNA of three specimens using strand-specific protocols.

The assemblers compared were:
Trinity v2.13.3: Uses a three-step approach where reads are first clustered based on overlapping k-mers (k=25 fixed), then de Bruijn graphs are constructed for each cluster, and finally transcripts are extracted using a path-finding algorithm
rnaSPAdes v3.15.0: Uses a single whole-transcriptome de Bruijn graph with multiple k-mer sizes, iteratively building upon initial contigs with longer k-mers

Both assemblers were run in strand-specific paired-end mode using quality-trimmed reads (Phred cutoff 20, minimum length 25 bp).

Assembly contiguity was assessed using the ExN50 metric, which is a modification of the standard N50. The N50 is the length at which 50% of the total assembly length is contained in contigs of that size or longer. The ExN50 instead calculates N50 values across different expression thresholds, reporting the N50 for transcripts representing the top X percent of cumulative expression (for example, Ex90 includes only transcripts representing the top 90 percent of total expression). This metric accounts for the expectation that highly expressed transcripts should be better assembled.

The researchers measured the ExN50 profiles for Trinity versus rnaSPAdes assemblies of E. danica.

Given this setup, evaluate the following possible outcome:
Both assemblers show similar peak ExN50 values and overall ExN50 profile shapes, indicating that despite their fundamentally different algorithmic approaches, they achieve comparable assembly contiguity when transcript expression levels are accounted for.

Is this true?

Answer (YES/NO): NO